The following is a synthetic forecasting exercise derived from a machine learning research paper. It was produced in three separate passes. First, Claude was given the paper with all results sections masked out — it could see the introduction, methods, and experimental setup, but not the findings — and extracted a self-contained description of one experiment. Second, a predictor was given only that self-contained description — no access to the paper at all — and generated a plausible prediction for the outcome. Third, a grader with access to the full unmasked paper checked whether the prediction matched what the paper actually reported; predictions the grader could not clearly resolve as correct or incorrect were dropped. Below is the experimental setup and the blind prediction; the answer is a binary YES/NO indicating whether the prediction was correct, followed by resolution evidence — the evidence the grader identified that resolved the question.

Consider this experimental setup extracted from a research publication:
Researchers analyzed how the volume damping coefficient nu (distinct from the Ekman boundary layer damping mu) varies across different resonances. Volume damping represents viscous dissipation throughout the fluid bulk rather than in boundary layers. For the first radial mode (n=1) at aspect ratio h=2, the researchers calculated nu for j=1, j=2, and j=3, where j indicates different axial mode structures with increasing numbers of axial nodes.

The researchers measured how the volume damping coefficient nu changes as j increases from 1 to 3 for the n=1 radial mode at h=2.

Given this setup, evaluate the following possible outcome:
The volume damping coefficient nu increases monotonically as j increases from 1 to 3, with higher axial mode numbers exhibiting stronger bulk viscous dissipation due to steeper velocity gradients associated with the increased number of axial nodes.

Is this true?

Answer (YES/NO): YES